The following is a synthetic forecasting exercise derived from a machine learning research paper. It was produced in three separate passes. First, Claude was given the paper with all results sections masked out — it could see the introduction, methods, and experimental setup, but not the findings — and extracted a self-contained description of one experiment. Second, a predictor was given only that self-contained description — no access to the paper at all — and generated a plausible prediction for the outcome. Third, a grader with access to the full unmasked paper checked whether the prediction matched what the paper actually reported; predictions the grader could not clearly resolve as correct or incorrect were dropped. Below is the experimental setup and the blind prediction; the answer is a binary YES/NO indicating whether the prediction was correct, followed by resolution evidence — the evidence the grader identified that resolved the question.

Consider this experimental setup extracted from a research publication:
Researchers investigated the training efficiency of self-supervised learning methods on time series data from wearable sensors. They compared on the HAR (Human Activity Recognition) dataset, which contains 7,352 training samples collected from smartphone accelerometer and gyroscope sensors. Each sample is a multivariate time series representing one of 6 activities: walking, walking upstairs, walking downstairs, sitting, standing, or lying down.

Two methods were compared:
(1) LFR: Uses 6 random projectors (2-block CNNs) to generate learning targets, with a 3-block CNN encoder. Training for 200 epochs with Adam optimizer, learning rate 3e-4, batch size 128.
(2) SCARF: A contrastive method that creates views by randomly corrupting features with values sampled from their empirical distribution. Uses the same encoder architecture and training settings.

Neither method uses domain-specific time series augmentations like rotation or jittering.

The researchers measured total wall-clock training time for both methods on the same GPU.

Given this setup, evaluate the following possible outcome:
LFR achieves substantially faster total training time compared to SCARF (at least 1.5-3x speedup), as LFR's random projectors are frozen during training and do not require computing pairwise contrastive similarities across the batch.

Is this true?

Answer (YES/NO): NO